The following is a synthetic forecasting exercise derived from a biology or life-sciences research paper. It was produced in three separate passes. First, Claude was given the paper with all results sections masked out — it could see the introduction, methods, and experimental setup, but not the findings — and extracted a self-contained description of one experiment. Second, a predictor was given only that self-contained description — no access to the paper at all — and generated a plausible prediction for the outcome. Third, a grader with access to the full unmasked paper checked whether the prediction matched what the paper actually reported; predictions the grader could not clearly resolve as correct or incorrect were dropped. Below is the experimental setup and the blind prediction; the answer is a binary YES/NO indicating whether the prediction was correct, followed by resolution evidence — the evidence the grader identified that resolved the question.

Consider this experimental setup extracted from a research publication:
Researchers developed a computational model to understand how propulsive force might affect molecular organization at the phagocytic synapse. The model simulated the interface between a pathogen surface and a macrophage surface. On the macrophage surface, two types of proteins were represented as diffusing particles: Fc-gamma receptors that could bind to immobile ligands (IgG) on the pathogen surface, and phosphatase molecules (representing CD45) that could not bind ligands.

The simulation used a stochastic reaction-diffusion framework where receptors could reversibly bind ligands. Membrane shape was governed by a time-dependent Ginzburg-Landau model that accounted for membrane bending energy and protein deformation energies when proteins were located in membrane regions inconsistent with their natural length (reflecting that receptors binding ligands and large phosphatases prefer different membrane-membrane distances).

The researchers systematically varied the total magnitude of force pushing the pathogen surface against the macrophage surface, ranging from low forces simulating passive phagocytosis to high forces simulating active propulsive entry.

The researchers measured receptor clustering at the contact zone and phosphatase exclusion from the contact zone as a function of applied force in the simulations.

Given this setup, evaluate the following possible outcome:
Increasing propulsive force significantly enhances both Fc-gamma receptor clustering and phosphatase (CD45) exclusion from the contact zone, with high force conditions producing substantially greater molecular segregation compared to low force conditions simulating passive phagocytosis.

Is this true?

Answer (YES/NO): NO